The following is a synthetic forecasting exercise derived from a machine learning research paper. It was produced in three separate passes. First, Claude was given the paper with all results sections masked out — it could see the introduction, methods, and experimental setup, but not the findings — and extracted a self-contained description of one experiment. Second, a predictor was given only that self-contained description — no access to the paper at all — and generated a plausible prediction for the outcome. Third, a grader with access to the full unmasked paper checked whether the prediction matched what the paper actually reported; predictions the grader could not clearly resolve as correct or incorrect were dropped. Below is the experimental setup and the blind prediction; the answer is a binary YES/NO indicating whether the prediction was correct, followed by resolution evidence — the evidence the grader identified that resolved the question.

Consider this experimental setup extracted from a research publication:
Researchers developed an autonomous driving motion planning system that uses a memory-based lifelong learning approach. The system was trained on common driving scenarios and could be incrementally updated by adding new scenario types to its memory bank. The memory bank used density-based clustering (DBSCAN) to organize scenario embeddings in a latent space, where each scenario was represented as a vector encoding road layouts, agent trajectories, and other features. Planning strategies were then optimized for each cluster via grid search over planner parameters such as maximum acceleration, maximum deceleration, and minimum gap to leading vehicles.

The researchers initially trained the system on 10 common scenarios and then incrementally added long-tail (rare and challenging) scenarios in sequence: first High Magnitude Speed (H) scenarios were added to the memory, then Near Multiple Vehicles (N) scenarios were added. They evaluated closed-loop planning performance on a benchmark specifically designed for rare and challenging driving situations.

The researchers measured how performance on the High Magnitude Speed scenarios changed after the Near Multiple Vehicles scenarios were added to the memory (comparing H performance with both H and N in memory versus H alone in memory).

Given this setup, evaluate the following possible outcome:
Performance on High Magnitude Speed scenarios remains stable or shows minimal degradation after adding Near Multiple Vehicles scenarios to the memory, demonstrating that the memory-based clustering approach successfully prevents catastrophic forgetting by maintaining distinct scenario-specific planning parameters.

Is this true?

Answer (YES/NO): NO